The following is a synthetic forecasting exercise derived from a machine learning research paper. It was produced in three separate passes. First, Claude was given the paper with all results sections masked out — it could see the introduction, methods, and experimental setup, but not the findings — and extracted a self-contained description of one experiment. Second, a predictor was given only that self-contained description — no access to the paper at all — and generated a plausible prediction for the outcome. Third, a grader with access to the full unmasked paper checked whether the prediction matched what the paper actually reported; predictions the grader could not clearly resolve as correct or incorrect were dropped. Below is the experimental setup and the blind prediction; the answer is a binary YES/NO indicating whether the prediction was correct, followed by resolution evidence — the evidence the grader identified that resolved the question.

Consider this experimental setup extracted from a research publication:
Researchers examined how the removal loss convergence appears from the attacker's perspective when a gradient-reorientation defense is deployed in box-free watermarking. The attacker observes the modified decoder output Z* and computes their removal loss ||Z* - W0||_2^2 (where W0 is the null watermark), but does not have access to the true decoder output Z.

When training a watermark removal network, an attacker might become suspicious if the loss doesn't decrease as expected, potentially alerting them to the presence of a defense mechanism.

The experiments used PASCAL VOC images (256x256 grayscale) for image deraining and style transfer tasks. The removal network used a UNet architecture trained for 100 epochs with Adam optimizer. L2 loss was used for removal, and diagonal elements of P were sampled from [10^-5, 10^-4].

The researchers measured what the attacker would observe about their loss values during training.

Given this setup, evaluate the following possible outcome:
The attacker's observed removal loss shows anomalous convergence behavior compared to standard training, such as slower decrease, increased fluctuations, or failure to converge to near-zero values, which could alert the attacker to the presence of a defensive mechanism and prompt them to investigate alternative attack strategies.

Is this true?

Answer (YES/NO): YES